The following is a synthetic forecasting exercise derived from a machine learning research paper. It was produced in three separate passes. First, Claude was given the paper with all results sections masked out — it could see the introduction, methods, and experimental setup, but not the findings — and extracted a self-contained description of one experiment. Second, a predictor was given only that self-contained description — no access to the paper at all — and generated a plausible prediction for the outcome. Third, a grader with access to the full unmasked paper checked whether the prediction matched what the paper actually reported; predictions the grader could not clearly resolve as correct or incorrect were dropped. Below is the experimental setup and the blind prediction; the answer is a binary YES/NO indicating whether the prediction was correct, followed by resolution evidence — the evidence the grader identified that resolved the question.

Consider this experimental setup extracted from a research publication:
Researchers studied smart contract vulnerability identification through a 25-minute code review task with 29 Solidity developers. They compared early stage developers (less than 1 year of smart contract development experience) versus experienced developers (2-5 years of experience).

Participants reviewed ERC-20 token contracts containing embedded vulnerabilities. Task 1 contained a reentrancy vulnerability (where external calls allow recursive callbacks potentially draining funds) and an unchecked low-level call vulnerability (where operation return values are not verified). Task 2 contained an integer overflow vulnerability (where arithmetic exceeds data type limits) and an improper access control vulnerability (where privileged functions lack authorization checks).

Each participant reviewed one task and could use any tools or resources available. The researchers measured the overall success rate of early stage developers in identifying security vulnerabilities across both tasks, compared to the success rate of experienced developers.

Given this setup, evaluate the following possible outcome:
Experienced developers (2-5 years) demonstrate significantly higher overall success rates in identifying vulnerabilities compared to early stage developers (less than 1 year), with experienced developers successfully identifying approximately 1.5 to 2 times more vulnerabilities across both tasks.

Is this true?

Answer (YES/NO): NO